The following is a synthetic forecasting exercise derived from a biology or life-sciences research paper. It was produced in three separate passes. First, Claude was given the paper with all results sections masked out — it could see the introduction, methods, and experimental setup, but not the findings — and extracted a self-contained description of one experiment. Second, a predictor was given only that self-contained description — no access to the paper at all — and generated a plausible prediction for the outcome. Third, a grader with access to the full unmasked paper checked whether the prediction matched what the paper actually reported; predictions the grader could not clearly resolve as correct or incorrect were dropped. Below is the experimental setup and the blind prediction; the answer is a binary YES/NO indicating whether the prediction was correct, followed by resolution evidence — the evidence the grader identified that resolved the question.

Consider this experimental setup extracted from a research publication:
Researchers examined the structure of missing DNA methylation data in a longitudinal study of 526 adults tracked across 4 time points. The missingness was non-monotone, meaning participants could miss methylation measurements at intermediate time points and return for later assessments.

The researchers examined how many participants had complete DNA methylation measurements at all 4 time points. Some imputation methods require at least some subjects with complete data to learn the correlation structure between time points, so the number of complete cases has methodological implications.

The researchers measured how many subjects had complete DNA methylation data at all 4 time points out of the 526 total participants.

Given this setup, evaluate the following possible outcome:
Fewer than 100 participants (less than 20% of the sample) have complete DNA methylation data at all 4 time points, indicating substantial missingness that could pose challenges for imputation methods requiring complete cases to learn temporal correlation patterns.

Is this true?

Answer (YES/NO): YES